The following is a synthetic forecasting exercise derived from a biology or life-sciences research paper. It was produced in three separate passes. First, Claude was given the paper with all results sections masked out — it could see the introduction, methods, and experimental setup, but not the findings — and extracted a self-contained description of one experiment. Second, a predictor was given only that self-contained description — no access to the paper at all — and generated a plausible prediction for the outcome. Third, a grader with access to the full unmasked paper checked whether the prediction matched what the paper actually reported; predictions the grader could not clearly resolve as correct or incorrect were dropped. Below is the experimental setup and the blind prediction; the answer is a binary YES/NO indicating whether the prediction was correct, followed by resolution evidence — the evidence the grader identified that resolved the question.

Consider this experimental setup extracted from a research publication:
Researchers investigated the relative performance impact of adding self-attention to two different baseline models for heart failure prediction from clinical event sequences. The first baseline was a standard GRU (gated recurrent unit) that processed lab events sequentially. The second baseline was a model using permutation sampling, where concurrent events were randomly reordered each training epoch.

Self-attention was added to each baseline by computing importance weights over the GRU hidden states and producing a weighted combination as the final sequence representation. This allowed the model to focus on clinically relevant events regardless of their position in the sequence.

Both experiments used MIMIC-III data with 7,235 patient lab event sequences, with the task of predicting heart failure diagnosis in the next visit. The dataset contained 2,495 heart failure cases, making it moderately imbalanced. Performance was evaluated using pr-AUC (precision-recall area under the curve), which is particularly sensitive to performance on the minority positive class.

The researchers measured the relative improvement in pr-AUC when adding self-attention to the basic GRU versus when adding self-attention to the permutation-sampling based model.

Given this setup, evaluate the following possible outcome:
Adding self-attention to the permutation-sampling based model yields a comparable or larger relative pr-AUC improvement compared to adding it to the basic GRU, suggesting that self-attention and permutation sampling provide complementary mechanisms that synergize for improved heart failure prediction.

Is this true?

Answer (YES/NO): NO